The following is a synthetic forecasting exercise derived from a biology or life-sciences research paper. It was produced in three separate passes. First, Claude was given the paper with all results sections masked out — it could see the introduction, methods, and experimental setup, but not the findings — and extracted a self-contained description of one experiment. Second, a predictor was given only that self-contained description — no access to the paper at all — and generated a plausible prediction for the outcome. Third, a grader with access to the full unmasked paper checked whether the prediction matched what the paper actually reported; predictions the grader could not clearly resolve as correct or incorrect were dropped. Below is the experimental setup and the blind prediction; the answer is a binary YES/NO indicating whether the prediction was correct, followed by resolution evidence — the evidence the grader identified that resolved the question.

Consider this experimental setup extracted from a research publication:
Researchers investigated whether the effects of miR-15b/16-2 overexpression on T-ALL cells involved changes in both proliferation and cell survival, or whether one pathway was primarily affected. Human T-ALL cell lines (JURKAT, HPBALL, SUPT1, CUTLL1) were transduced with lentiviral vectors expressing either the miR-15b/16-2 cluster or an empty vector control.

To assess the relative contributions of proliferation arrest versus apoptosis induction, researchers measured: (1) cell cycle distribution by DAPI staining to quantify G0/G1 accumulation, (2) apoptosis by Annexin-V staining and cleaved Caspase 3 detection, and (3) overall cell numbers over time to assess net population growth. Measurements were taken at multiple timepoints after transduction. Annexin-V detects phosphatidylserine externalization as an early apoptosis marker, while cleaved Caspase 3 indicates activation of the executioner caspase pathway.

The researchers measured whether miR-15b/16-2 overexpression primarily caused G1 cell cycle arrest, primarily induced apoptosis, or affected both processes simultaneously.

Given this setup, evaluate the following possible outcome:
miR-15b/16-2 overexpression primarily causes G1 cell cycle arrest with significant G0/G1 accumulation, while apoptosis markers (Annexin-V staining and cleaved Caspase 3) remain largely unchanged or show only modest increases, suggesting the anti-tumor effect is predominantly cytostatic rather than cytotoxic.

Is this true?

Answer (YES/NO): NO